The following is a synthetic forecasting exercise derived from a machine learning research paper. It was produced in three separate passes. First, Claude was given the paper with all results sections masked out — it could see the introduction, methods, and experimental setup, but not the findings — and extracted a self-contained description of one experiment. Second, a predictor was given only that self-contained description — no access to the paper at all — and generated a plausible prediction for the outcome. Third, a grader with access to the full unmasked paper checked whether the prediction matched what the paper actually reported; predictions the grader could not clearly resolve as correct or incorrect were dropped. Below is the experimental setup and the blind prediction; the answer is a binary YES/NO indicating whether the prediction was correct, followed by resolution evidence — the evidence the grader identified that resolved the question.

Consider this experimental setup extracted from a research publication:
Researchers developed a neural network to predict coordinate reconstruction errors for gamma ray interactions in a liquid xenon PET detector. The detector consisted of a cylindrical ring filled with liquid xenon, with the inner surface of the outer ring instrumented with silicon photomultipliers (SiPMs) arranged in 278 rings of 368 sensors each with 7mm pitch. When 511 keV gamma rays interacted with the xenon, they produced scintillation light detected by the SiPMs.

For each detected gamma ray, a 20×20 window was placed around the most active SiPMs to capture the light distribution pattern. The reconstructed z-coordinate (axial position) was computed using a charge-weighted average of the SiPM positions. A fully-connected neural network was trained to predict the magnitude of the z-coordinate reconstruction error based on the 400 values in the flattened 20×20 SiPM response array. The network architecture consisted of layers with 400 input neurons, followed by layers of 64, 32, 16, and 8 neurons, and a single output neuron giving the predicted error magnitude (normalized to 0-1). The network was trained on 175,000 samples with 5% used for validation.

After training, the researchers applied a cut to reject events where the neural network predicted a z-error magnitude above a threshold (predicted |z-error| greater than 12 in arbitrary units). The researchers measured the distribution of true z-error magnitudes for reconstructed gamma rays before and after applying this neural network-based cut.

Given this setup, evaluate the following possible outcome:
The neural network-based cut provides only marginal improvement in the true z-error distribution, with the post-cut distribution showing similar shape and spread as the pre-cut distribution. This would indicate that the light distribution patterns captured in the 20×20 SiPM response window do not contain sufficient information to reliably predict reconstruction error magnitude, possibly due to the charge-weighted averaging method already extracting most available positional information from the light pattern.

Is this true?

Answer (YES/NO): NO